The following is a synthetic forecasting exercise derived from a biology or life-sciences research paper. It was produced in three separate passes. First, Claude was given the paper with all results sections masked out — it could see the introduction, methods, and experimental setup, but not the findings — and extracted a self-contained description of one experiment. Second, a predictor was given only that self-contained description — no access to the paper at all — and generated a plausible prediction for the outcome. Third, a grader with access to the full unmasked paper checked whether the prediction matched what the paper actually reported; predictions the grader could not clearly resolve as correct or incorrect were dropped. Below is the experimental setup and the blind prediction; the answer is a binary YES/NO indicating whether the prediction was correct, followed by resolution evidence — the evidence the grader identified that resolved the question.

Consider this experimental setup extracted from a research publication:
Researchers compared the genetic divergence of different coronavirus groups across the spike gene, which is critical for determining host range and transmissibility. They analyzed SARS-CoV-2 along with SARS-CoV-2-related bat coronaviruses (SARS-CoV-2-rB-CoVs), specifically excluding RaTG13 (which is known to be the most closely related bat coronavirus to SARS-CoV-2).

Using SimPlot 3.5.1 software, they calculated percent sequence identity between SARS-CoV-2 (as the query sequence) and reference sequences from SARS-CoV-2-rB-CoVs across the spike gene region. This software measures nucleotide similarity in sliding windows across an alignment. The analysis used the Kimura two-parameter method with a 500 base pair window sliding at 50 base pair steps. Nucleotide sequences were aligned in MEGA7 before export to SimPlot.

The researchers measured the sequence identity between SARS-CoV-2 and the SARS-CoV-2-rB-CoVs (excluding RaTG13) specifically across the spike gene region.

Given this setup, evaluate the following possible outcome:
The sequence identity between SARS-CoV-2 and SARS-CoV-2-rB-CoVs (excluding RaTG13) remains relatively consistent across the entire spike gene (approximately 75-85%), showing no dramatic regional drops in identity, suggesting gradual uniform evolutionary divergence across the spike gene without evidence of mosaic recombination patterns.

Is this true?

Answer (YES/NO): NO